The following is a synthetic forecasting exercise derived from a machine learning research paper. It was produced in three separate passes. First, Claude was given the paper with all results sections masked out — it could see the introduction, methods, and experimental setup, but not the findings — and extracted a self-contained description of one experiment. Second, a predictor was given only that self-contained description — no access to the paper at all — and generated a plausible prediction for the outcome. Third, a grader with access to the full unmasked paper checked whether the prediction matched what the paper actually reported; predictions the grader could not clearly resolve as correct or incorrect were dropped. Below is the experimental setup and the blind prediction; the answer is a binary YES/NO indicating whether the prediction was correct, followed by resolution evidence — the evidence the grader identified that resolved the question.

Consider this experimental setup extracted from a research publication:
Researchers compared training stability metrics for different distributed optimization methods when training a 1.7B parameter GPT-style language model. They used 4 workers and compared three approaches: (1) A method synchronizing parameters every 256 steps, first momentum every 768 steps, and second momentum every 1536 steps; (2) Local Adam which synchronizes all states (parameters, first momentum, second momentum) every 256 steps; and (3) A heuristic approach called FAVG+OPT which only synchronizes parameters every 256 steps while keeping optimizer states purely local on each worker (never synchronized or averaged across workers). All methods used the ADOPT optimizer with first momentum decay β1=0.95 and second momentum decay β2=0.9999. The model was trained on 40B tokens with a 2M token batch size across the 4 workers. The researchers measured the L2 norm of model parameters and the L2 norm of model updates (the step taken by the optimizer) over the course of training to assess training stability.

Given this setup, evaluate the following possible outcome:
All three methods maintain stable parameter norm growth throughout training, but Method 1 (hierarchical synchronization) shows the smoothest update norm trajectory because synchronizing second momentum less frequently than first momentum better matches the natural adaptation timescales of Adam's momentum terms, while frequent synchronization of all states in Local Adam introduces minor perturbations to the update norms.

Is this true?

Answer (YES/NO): NO